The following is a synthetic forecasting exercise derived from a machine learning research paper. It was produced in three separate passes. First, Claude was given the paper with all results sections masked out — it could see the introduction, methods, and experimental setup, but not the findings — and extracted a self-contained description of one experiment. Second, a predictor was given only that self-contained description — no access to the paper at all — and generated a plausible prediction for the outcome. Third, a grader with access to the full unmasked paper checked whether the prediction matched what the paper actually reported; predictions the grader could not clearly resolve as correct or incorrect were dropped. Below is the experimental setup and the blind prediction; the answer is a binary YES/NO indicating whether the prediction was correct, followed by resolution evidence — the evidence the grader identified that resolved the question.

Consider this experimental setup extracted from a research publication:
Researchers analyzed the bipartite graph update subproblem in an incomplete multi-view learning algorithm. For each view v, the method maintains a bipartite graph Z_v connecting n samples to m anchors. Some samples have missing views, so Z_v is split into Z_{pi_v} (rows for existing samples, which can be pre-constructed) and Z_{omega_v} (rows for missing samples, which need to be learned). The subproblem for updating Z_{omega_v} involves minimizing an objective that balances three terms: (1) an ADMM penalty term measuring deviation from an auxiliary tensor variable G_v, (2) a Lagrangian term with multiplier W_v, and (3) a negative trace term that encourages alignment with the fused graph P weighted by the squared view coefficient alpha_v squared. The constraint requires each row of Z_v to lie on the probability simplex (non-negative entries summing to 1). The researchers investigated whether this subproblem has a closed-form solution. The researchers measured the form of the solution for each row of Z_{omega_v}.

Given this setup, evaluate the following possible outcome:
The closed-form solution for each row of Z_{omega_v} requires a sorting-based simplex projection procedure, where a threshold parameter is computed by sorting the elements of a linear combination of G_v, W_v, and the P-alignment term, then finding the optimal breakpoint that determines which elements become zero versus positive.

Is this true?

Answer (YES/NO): NO